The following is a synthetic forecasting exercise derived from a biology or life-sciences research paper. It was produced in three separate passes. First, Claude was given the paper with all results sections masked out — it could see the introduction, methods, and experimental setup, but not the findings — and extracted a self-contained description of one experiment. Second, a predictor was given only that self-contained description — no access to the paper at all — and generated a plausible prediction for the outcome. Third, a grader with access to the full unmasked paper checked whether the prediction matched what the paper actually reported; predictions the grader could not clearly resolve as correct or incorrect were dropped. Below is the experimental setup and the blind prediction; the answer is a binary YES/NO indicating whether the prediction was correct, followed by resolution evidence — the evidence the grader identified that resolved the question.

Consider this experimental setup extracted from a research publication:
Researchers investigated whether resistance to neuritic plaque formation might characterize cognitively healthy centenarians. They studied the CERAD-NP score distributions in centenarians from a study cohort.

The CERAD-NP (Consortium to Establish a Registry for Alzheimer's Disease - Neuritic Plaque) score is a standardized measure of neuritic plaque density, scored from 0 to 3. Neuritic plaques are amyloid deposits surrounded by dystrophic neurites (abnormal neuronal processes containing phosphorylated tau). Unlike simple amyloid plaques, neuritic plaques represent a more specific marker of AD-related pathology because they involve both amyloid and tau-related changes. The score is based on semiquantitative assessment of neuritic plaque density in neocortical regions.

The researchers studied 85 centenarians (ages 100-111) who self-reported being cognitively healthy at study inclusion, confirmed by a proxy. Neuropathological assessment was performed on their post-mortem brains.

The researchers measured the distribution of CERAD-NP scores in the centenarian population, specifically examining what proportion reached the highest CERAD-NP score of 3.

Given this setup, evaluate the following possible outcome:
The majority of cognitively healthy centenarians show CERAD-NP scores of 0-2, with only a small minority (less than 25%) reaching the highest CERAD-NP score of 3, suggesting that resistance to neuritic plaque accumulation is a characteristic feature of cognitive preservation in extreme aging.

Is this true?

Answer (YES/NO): YES